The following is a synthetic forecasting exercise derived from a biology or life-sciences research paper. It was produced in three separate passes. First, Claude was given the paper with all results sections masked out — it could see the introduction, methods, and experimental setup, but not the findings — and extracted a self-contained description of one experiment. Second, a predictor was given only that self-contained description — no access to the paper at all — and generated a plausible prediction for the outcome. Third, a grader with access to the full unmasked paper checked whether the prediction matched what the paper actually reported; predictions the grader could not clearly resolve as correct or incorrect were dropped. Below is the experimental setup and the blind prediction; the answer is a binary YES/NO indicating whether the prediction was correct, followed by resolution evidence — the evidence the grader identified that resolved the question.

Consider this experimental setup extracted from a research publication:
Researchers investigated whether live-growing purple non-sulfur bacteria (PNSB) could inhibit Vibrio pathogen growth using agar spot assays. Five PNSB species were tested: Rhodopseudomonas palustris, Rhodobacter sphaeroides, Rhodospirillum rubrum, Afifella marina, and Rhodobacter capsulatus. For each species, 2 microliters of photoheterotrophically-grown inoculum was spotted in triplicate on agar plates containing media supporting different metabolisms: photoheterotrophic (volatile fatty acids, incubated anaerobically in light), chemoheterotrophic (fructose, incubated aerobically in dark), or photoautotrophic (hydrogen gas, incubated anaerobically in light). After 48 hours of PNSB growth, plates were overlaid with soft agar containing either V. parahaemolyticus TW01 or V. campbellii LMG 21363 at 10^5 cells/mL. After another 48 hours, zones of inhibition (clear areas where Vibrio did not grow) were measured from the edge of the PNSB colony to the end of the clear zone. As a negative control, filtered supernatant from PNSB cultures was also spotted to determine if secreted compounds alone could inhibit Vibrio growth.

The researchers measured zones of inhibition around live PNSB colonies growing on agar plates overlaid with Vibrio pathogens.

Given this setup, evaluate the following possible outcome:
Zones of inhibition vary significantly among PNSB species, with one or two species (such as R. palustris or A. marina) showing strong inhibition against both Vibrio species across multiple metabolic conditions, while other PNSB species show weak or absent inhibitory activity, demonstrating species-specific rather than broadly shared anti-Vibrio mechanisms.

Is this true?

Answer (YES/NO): NO